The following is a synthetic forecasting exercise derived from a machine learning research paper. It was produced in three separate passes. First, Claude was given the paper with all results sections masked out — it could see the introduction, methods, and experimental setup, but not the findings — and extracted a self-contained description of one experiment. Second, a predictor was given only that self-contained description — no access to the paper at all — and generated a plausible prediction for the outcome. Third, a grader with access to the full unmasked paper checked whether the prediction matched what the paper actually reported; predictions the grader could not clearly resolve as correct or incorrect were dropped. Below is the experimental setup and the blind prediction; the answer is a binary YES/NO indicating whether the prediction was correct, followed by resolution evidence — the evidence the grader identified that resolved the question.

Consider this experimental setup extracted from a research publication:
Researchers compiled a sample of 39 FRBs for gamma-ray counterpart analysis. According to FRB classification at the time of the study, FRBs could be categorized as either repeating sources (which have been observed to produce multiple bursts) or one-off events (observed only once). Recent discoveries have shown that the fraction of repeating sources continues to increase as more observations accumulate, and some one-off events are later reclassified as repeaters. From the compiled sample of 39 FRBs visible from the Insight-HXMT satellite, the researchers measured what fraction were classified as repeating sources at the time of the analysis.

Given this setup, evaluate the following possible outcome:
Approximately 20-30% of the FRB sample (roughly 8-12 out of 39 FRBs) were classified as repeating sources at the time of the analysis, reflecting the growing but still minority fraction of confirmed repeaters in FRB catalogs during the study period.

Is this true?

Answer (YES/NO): NO